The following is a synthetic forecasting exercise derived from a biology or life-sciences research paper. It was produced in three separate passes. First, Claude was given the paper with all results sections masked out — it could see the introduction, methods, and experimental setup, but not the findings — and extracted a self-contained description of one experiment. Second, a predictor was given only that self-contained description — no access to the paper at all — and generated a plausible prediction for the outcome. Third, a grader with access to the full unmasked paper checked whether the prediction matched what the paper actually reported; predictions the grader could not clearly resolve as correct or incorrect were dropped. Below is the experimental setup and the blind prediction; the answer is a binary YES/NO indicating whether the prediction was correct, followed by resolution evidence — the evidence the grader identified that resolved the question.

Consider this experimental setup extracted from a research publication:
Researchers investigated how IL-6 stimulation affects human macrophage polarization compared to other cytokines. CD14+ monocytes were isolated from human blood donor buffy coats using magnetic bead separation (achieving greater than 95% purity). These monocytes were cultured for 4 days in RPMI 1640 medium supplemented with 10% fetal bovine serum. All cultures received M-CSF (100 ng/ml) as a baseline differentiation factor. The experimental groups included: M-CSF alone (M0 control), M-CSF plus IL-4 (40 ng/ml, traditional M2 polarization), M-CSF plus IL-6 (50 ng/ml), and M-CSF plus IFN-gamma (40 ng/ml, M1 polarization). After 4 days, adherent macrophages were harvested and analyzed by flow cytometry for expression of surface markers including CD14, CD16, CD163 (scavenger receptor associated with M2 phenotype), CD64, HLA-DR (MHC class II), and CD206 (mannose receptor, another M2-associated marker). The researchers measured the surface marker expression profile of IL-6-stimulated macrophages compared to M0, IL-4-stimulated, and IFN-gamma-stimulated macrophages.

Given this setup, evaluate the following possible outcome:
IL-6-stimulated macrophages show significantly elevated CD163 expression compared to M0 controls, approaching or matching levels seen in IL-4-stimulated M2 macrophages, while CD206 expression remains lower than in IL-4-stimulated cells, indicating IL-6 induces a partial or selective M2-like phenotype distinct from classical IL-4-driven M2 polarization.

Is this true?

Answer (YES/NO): NO